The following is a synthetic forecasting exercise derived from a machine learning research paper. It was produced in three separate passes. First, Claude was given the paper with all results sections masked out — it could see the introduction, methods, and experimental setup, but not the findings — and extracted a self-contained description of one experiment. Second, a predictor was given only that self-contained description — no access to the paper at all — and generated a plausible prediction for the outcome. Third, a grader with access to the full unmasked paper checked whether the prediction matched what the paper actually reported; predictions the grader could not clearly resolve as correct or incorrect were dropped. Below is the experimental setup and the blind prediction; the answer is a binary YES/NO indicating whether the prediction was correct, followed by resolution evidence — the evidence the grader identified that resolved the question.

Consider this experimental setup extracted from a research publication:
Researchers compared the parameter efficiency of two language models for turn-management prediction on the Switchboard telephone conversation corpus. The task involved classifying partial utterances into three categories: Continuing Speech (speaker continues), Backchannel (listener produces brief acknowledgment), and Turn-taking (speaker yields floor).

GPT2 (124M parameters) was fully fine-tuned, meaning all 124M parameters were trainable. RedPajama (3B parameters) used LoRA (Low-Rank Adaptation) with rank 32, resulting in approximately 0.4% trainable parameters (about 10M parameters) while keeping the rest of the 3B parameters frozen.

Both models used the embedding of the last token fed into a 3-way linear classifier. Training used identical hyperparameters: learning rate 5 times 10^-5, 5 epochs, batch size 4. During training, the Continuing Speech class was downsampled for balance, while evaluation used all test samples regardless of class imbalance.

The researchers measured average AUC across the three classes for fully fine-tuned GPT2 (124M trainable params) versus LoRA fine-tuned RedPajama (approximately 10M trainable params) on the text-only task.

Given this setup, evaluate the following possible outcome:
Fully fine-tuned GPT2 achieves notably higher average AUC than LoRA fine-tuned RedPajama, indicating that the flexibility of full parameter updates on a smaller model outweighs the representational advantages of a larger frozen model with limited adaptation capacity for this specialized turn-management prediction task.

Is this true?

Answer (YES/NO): NO